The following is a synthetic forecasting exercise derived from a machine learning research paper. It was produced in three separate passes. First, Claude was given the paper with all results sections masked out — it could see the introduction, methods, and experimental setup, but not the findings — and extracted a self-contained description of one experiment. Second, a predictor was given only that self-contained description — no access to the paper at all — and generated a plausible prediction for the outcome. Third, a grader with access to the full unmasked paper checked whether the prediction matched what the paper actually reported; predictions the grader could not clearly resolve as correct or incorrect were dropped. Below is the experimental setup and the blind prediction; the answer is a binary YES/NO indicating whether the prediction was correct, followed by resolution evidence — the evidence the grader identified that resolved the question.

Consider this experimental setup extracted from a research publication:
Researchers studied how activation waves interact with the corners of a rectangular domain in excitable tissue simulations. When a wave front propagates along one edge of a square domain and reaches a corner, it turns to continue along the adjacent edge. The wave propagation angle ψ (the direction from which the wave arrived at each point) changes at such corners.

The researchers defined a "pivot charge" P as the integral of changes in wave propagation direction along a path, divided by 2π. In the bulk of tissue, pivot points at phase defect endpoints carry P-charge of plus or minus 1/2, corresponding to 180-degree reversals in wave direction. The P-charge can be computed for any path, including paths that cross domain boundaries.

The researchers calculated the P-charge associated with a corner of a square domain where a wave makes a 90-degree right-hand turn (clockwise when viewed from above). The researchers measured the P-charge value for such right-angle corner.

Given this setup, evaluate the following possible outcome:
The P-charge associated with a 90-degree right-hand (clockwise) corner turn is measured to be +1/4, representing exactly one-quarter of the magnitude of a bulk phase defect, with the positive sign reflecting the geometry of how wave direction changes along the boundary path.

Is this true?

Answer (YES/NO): NO